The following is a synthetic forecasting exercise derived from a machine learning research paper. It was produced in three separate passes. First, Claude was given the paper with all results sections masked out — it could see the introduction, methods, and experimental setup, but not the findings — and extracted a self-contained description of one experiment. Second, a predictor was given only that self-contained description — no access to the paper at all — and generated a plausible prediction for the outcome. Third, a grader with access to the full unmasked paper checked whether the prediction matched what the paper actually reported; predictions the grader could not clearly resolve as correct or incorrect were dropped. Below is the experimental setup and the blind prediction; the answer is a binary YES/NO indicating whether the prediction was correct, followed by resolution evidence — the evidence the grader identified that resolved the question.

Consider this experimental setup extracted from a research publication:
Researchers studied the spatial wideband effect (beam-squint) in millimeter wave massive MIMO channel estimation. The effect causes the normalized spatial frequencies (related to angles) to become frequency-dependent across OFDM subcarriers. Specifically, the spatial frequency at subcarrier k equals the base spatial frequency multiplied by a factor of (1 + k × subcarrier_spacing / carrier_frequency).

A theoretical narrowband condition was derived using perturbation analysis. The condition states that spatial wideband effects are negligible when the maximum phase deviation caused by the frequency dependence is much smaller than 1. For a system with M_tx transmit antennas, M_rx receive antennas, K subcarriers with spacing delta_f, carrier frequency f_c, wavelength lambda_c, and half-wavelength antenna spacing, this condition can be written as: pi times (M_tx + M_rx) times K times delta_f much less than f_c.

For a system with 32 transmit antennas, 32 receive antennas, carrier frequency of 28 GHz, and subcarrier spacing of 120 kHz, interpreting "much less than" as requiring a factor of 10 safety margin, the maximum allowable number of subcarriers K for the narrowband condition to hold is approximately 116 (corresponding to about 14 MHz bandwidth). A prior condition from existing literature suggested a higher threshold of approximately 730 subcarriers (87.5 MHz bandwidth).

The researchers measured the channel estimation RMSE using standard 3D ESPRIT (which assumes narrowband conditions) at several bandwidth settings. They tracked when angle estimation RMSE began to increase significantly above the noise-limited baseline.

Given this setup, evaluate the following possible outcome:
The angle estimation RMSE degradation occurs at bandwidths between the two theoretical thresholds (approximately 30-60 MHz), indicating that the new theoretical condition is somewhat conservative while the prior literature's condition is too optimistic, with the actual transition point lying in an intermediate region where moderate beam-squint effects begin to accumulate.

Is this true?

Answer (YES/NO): NO